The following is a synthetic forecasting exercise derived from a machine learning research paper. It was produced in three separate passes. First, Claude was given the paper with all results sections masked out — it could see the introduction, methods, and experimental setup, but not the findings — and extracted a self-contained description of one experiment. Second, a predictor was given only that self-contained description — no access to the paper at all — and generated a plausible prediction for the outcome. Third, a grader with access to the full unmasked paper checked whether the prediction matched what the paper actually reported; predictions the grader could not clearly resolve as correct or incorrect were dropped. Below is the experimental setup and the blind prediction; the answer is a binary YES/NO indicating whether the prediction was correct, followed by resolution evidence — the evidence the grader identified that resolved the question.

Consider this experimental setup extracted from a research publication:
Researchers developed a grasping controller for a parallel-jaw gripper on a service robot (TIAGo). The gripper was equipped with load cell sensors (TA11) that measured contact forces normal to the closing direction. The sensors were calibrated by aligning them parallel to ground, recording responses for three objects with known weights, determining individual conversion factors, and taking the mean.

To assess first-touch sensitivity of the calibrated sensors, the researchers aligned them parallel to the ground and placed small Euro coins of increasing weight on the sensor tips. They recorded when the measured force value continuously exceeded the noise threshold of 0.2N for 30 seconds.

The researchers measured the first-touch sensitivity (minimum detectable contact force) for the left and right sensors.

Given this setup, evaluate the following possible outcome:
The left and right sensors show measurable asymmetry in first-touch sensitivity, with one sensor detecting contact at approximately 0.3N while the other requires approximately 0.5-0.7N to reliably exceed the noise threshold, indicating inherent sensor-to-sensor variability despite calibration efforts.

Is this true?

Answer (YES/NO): NO